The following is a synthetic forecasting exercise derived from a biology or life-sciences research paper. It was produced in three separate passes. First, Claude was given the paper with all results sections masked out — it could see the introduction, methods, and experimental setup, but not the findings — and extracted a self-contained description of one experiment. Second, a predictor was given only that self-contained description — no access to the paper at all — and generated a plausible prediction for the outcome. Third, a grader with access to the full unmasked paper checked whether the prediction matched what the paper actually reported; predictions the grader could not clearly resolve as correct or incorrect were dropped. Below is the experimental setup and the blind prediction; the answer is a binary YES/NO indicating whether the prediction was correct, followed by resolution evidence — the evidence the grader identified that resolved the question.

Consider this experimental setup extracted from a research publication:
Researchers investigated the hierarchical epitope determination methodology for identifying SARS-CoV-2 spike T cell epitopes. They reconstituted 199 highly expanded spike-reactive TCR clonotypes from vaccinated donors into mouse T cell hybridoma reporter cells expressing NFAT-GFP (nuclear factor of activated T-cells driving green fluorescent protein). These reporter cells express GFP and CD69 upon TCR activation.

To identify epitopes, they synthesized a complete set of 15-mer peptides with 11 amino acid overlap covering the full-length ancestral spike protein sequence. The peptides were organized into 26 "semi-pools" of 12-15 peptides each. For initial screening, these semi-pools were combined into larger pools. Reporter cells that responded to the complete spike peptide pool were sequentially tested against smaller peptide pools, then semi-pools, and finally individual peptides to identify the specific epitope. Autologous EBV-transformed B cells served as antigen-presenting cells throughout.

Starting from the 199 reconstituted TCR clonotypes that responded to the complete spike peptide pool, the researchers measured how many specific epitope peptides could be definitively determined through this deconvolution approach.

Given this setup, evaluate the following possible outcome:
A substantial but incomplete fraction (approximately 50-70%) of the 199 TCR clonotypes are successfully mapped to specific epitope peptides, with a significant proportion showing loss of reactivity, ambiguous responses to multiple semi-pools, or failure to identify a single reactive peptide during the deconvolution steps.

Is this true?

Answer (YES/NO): NO